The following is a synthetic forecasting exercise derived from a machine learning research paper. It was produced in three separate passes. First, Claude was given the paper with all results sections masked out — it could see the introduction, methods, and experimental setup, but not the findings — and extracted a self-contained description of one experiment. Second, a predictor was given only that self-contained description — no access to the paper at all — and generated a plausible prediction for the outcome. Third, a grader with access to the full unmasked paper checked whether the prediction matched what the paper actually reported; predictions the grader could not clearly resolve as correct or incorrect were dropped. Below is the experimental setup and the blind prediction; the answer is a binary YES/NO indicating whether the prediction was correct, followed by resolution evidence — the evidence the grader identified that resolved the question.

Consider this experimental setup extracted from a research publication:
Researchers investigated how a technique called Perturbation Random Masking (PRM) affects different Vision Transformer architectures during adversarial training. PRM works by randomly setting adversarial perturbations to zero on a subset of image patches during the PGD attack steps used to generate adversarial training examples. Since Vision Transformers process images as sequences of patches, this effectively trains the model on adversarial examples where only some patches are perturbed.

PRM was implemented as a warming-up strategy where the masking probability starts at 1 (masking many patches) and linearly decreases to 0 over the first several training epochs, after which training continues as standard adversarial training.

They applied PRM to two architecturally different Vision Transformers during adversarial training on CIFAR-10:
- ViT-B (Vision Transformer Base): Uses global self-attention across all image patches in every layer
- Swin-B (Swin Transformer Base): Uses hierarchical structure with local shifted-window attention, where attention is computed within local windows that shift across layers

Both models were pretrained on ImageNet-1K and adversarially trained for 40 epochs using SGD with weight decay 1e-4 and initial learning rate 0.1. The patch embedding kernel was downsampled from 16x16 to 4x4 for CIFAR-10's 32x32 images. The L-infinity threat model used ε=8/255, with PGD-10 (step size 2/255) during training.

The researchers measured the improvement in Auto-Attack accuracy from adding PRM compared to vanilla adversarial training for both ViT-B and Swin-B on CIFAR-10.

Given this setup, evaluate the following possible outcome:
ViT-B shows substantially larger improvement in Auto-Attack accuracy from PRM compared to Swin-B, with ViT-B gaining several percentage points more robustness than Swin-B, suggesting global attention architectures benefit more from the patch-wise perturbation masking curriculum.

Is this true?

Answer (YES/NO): NO